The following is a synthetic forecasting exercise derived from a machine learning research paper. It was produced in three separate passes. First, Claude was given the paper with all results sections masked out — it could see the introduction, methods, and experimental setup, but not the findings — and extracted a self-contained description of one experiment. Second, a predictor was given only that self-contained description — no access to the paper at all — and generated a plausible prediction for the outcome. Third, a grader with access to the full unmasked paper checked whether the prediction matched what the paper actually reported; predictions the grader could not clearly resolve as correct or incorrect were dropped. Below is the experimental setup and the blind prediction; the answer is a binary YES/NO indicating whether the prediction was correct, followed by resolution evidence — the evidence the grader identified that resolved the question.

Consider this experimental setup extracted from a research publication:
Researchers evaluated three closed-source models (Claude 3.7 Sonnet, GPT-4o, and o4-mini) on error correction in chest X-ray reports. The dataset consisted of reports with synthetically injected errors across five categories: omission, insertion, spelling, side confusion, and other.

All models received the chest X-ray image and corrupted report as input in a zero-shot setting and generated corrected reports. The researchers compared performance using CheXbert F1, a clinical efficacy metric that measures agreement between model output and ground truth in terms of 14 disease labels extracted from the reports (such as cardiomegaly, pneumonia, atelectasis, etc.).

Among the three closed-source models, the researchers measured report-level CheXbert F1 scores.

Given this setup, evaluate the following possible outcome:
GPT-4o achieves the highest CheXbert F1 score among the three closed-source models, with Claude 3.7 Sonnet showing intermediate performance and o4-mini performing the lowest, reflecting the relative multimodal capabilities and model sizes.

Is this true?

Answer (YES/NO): NO